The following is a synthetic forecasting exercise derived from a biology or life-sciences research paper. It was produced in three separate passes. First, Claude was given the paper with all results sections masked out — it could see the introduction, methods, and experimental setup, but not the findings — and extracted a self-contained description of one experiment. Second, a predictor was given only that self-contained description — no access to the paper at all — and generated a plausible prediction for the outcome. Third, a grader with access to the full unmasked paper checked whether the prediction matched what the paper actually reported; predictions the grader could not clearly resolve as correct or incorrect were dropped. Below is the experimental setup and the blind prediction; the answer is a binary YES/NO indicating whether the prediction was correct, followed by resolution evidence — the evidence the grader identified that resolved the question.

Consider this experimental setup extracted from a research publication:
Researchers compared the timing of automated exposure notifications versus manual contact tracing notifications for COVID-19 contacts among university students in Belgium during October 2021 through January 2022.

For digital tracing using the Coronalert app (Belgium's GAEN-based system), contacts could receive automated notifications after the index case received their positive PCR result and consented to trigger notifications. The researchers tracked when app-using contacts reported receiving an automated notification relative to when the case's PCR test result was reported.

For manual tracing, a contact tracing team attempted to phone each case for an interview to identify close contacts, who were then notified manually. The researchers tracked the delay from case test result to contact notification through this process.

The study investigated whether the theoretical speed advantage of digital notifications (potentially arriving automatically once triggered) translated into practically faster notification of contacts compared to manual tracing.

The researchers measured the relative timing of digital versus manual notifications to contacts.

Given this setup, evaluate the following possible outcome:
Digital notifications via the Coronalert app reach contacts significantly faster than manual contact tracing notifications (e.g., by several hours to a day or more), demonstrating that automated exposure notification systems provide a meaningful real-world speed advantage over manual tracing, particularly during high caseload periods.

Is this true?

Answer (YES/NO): NO